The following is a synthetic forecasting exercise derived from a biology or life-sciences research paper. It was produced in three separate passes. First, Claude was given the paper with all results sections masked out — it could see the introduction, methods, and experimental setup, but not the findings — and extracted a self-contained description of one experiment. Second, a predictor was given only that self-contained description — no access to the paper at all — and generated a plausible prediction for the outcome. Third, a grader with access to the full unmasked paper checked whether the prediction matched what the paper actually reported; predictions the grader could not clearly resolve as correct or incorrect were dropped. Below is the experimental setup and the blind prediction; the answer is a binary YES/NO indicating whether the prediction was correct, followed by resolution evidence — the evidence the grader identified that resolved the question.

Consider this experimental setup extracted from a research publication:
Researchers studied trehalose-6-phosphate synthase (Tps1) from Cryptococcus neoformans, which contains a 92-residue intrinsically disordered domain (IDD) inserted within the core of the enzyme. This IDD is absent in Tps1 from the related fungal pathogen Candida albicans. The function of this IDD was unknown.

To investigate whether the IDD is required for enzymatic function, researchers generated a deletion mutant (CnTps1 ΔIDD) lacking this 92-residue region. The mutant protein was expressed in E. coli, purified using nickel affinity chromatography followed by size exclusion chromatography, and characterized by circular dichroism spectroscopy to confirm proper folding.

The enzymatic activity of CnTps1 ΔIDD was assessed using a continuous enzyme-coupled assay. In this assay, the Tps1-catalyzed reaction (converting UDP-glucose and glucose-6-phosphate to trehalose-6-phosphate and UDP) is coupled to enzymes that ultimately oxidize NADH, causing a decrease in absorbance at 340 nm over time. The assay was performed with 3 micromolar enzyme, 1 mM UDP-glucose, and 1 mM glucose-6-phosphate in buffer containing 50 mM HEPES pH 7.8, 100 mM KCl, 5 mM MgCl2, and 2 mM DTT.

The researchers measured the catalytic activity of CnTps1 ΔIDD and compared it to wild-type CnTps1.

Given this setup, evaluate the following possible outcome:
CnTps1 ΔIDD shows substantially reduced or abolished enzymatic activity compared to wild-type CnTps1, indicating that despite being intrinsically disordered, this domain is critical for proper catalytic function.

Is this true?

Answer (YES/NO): NO